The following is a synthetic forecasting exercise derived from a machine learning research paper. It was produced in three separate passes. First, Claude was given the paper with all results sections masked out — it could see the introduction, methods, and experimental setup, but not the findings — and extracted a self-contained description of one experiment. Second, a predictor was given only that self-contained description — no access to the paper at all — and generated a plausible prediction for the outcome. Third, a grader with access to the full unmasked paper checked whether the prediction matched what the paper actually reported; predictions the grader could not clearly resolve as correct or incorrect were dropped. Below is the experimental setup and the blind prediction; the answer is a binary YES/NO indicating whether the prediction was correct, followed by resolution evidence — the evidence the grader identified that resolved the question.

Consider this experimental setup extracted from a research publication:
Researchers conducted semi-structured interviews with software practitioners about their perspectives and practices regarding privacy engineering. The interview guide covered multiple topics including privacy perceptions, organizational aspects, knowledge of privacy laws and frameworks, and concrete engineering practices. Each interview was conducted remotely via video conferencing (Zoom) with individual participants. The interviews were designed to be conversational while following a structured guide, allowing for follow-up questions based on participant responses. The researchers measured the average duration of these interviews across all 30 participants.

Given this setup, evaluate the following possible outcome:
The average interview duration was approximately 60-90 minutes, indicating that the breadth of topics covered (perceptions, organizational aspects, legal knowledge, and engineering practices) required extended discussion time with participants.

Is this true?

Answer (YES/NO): NO